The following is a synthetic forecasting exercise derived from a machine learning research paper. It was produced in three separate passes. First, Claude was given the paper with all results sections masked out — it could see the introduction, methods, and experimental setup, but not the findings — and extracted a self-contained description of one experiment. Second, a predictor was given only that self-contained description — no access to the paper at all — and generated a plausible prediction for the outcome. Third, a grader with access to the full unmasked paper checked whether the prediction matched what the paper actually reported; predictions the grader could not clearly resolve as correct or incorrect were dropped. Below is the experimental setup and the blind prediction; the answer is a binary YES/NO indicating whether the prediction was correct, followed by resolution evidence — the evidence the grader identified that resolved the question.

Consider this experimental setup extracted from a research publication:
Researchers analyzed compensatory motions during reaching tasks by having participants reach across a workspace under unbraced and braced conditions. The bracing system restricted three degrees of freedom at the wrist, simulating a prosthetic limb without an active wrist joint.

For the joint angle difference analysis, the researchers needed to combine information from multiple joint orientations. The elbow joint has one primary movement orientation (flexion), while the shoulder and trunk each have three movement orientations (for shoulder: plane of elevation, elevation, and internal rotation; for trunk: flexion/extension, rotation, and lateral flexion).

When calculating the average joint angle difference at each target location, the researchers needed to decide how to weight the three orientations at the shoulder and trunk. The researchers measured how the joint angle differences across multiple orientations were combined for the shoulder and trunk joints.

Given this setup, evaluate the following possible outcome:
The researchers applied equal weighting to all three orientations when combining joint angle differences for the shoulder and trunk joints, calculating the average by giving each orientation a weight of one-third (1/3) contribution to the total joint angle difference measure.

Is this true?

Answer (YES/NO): YES